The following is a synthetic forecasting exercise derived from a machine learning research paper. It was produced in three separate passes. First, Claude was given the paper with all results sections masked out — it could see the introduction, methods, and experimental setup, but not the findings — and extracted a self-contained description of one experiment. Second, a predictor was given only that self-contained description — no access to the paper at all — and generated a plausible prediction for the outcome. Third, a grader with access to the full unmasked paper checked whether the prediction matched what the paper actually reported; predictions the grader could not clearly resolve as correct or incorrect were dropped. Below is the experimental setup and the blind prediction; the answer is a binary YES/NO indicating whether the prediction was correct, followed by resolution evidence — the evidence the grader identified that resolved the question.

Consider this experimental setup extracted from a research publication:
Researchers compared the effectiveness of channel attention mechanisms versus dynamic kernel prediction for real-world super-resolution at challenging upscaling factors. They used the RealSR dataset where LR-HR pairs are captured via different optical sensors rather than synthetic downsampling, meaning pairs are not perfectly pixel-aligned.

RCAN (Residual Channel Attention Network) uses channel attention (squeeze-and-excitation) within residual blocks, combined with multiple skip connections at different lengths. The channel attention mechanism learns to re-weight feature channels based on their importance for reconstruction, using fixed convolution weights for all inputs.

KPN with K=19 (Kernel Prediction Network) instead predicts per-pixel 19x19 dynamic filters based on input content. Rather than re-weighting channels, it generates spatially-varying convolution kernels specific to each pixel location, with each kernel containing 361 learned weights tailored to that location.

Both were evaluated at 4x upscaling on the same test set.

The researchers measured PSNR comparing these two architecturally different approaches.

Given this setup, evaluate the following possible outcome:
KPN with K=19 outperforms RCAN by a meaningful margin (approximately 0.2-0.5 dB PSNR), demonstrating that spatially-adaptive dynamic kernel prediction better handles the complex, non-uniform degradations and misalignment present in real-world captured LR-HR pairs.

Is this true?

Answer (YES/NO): NO